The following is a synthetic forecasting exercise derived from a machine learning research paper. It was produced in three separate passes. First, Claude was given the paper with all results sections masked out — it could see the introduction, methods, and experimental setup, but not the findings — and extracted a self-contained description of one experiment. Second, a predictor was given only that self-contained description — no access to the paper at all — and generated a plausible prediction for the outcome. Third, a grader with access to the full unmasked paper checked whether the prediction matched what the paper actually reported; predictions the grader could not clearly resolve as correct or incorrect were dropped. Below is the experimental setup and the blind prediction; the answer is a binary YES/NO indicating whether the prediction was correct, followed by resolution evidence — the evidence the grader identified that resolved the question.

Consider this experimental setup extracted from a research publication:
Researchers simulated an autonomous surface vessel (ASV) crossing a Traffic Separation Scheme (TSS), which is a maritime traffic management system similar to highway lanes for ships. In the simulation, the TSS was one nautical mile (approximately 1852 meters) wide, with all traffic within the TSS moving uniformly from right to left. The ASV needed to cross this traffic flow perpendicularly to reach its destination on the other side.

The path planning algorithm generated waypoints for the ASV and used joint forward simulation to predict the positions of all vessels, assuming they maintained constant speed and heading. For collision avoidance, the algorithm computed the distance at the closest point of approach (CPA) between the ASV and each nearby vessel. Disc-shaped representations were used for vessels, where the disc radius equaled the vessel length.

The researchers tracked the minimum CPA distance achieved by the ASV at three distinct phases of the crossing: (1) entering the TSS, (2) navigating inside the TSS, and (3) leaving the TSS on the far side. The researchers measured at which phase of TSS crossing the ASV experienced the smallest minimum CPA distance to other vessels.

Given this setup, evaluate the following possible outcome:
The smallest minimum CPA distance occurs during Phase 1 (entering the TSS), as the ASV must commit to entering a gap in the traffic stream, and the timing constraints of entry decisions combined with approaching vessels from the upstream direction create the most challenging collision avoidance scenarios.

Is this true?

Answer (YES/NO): YES